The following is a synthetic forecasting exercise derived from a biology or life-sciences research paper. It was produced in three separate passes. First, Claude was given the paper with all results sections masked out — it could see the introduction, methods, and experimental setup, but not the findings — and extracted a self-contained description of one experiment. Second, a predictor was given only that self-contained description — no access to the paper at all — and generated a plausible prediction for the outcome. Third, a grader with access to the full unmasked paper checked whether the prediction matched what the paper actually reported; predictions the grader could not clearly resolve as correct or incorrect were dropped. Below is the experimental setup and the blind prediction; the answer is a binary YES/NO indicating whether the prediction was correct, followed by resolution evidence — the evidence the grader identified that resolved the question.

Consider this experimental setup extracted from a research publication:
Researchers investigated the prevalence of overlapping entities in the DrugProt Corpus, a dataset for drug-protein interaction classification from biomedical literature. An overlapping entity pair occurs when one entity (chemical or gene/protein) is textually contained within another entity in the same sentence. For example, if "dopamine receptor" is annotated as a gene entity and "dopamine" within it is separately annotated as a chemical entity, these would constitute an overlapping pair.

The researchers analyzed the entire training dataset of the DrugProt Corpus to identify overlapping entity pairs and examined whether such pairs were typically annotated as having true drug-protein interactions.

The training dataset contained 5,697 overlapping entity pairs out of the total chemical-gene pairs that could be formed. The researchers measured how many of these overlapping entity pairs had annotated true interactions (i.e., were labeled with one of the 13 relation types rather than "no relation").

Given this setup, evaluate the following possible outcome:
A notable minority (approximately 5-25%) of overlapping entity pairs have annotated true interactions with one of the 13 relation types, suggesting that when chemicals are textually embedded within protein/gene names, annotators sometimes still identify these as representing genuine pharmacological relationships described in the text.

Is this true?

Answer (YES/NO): NO